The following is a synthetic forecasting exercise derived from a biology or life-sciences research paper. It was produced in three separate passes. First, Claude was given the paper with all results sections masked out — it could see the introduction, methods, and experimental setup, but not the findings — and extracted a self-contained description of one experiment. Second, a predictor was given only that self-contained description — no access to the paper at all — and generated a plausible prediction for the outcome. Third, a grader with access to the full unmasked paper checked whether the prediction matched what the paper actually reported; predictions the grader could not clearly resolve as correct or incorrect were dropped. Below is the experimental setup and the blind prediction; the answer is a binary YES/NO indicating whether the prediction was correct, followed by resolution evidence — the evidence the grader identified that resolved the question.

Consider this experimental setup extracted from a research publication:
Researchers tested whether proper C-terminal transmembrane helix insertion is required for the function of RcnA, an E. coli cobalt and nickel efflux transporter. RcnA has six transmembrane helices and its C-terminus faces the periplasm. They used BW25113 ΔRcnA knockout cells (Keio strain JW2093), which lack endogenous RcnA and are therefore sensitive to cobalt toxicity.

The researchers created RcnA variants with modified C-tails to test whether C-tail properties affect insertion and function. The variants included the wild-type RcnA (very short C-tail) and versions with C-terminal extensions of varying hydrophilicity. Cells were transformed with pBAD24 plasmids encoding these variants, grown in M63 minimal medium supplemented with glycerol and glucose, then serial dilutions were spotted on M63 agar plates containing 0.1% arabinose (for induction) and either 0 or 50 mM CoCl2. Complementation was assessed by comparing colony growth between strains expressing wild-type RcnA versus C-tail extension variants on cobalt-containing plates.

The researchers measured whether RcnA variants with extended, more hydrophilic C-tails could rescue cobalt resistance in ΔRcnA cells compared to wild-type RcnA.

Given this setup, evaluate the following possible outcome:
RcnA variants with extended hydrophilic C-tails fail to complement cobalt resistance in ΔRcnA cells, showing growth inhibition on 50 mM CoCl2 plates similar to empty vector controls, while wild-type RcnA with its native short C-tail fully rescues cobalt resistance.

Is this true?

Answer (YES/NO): YES